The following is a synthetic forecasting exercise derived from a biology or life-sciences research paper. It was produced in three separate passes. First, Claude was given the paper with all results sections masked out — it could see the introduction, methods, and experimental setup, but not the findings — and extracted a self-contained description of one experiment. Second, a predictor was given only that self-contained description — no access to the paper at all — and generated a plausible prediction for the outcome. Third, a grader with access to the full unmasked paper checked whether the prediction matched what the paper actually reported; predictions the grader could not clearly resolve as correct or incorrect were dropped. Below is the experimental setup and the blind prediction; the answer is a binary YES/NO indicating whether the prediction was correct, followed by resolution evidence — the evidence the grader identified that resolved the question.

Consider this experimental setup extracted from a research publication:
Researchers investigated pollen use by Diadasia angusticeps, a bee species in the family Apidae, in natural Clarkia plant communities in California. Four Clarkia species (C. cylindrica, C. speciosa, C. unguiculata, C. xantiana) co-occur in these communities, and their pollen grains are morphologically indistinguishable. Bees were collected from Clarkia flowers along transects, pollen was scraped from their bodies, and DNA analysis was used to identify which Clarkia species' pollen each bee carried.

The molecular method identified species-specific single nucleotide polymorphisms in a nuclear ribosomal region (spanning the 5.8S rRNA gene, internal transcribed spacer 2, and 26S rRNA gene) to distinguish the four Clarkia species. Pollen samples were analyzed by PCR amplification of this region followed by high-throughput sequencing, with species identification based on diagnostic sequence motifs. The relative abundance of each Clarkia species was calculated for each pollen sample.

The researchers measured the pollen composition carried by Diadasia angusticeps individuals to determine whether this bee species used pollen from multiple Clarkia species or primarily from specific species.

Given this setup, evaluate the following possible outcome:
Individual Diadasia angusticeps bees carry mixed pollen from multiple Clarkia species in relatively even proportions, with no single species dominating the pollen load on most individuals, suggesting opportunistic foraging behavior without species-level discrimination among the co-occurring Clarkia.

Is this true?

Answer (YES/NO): NO